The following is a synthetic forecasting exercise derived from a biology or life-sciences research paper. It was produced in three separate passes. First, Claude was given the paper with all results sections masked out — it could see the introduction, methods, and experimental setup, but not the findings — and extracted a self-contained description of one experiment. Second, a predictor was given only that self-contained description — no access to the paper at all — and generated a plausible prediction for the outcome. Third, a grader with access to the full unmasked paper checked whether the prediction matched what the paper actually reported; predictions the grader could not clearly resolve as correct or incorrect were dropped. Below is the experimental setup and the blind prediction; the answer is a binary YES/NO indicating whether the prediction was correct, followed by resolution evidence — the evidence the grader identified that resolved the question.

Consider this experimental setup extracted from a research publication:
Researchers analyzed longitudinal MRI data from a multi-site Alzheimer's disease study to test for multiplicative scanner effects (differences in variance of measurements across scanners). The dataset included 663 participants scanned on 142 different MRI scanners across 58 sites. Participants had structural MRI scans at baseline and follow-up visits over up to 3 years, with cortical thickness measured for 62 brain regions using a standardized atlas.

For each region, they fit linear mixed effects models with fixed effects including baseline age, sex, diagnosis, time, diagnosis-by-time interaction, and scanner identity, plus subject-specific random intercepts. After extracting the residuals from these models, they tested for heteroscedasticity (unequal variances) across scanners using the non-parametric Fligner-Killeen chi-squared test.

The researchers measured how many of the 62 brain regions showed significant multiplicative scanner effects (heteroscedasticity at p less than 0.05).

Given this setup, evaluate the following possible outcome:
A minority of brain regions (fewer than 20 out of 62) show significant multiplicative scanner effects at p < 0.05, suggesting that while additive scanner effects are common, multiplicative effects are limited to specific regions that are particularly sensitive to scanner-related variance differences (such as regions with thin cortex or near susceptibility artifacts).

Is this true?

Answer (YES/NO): NO